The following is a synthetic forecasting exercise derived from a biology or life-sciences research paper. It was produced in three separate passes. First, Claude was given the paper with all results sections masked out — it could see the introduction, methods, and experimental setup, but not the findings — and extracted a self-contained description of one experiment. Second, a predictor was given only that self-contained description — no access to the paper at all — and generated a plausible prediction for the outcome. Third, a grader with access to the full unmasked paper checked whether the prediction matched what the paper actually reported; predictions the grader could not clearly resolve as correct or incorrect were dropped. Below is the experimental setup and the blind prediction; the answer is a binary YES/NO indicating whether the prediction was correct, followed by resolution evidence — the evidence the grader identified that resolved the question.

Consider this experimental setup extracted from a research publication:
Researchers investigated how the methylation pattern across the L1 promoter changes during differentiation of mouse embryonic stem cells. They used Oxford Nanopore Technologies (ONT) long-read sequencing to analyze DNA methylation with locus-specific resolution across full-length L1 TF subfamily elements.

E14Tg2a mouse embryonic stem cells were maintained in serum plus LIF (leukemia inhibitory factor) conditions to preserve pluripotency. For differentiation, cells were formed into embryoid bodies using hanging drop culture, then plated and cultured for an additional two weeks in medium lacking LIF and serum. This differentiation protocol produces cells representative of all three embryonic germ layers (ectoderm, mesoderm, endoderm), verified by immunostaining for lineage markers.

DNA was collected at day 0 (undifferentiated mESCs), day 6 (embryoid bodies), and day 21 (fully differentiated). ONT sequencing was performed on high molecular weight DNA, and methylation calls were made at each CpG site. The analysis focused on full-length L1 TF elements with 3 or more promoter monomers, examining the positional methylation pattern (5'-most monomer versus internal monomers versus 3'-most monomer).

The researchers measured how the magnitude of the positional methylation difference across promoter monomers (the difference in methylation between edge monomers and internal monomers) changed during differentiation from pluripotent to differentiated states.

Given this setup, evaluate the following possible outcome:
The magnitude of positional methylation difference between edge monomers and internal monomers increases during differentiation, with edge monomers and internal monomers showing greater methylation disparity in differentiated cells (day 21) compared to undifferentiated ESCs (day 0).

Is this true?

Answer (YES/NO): YES